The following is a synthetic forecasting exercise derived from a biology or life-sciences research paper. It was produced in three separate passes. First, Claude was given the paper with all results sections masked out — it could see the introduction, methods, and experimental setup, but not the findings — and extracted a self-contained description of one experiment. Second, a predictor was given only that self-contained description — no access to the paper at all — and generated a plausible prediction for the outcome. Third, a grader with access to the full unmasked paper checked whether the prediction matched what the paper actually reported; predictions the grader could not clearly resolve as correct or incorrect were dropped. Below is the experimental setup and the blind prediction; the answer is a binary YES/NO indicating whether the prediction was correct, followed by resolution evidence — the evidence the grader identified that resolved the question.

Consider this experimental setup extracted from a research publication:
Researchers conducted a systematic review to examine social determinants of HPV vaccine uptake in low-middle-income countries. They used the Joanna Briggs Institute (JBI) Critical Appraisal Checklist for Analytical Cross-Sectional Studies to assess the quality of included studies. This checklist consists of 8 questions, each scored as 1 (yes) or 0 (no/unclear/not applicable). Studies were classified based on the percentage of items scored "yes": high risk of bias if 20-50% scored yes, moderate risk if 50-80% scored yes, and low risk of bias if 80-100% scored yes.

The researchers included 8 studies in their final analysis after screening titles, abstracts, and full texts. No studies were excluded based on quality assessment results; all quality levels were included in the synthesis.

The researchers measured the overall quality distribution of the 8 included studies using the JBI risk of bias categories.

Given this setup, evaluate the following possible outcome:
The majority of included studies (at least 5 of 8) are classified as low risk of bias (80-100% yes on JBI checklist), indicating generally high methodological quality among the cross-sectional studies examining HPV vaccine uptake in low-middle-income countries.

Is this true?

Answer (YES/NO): YES